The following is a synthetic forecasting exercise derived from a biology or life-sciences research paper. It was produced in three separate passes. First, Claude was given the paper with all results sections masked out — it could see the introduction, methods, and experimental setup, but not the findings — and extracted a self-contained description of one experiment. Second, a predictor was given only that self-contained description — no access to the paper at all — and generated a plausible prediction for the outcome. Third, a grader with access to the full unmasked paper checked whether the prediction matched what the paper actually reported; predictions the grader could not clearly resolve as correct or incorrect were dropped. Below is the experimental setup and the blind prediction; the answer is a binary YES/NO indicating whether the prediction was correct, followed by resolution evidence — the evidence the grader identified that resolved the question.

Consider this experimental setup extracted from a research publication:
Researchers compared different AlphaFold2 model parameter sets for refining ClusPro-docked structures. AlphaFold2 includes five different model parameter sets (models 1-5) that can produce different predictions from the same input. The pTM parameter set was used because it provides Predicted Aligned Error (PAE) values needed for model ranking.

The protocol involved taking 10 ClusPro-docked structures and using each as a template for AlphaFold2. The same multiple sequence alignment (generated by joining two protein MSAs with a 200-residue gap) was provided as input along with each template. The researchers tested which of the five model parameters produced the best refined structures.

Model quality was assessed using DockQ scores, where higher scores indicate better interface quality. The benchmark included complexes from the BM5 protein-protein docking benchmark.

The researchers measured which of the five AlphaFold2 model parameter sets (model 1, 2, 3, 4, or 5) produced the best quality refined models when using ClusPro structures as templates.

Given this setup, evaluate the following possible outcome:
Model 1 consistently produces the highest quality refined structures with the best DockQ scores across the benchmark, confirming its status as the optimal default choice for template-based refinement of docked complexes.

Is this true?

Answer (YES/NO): YES